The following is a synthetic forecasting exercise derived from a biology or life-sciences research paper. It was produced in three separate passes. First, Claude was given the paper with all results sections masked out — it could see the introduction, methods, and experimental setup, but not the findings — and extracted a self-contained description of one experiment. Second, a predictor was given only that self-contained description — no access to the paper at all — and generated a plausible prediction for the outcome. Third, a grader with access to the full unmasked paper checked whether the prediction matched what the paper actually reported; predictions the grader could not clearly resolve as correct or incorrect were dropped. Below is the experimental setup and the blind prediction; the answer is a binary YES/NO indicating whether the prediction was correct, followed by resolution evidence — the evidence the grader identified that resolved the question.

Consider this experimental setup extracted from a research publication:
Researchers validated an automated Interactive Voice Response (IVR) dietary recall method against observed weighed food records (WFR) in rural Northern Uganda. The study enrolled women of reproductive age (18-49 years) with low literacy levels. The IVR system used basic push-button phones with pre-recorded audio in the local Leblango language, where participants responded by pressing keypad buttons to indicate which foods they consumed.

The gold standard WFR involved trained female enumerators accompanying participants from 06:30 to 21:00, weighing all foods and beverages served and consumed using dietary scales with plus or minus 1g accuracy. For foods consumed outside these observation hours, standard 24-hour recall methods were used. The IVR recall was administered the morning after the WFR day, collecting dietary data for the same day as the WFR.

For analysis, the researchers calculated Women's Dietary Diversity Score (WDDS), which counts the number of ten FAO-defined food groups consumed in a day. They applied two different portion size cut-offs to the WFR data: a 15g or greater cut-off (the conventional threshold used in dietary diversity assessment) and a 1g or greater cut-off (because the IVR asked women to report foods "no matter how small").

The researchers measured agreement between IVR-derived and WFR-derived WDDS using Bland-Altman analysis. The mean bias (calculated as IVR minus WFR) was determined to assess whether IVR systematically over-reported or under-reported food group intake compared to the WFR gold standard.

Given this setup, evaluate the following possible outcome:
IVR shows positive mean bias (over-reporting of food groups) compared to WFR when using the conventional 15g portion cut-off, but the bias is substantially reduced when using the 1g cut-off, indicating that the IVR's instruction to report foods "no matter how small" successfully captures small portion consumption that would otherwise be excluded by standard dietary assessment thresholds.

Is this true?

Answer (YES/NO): NO